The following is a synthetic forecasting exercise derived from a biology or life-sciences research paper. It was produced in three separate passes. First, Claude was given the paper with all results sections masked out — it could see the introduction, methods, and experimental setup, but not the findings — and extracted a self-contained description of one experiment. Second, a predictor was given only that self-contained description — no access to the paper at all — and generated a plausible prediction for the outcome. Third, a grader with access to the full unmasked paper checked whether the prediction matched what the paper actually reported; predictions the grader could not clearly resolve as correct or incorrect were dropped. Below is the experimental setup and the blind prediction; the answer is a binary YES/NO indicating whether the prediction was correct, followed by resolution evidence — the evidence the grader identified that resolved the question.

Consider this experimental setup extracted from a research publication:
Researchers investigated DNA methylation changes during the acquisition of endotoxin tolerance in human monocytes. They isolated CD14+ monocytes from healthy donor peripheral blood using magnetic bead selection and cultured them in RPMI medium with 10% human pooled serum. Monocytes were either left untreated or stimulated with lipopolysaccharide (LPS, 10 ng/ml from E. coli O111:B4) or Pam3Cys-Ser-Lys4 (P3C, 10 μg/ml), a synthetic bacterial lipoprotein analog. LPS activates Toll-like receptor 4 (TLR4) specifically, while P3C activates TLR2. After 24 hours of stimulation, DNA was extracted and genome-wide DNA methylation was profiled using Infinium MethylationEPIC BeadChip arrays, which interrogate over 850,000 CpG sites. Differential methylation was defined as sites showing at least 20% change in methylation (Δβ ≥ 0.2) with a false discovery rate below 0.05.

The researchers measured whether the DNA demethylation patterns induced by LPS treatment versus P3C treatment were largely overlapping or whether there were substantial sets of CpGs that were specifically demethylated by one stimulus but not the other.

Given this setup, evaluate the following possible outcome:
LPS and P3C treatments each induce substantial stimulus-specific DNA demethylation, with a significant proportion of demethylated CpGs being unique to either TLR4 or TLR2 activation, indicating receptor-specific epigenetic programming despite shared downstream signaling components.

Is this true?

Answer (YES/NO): NO